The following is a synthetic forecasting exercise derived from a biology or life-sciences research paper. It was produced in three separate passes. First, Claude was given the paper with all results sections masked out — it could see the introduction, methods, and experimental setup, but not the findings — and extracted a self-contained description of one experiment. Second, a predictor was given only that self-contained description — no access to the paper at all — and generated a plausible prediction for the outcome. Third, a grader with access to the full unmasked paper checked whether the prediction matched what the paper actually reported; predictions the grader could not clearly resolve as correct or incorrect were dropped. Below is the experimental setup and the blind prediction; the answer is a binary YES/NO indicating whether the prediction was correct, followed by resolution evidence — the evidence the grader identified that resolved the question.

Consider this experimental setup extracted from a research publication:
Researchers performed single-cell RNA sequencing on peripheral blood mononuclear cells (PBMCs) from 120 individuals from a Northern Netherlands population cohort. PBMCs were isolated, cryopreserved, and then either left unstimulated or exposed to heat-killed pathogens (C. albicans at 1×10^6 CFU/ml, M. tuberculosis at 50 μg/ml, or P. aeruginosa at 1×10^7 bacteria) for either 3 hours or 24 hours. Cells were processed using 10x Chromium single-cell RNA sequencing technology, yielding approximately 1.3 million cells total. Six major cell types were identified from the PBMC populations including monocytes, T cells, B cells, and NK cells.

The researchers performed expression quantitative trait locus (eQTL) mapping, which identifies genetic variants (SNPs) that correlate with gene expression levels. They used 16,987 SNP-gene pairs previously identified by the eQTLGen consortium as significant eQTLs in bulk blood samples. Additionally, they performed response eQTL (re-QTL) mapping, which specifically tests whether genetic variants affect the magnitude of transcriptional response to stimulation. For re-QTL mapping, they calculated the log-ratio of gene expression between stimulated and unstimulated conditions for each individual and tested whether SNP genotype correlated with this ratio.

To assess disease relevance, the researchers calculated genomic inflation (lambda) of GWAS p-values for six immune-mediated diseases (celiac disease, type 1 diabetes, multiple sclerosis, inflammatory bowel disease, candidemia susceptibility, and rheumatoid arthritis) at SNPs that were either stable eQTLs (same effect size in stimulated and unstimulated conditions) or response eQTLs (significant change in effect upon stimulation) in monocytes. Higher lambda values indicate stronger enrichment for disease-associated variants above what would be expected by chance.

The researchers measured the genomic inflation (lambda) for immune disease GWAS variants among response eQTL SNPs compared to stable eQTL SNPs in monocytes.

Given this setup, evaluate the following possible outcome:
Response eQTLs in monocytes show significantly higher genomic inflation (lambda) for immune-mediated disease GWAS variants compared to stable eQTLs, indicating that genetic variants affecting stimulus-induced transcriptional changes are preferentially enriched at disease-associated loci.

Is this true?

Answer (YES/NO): YES